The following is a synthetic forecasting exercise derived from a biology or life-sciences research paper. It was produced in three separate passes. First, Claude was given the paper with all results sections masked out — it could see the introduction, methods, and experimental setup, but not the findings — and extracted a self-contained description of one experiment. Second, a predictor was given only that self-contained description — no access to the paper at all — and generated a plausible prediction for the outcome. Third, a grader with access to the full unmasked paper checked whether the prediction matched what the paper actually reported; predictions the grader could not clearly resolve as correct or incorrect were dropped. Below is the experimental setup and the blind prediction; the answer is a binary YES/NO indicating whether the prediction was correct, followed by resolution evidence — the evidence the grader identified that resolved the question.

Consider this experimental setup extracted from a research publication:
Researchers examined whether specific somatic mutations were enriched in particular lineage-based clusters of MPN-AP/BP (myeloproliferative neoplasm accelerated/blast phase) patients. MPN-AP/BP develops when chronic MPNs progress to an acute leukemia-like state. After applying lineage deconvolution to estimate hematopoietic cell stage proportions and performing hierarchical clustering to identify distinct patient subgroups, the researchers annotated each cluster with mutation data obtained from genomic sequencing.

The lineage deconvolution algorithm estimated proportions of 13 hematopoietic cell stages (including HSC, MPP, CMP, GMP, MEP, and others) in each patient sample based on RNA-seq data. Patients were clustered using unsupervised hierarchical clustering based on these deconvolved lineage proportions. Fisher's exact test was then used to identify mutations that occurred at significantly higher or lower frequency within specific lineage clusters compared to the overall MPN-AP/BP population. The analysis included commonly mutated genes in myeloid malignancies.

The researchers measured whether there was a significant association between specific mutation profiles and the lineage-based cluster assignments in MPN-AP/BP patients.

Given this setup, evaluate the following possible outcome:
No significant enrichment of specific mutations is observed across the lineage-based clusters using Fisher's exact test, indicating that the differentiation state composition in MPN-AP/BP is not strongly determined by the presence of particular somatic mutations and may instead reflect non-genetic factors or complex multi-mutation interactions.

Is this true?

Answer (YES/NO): YES